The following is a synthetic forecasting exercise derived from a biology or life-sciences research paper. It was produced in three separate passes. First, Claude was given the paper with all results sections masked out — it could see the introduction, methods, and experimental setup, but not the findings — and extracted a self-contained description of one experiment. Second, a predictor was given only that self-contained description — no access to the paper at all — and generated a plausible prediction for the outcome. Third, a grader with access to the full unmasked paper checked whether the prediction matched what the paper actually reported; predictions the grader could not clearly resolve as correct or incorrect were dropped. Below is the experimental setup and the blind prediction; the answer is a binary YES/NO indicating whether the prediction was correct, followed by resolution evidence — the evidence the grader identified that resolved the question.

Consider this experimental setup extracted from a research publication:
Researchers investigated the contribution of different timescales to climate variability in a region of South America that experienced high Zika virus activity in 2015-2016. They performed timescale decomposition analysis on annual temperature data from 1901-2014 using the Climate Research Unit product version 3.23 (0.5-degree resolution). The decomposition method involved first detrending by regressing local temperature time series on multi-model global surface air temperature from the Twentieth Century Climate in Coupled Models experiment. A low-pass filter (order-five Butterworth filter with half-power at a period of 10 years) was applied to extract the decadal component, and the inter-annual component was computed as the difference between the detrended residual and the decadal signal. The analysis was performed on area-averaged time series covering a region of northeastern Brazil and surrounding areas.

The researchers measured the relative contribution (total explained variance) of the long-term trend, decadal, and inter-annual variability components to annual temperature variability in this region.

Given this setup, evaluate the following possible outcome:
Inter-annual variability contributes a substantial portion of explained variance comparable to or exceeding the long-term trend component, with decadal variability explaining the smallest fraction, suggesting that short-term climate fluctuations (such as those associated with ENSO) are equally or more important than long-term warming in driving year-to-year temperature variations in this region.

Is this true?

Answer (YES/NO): NO